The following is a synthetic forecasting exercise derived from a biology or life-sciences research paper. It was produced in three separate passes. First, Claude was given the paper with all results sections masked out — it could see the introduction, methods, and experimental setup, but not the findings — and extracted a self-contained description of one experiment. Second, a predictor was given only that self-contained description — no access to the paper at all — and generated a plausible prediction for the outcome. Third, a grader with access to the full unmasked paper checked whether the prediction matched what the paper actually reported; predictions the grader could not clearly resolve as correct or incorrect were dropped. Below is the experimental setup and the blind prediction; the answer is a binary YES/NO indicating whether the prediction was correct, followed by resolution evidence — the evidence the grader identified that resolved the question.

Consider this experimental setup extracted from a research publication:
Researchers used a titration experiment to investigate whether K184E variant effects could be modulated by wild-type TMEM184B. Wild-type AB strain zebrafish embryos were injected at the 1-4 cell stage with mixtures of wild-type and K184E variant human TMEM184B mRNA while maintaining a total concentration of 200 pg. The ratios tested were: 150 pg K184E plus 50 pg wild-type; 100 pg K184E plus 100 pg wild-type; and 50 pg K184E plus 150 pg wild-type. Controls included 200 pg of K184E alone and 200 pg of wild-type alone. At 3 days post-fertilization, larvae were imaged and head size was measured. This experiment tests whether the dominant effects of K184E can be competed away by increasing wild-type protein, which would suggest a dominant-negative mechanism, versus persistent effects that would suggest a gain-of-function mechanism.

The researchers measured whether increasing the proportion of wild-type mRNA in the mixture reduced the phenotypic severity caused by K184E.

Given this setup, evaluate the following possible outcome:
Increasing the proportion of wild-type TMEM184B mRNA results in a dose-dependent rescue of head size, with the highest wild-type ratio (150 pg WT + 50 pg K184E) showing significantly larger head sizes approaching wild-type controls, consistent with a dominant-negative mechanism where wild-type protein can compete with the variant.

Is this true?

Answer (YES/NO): NO